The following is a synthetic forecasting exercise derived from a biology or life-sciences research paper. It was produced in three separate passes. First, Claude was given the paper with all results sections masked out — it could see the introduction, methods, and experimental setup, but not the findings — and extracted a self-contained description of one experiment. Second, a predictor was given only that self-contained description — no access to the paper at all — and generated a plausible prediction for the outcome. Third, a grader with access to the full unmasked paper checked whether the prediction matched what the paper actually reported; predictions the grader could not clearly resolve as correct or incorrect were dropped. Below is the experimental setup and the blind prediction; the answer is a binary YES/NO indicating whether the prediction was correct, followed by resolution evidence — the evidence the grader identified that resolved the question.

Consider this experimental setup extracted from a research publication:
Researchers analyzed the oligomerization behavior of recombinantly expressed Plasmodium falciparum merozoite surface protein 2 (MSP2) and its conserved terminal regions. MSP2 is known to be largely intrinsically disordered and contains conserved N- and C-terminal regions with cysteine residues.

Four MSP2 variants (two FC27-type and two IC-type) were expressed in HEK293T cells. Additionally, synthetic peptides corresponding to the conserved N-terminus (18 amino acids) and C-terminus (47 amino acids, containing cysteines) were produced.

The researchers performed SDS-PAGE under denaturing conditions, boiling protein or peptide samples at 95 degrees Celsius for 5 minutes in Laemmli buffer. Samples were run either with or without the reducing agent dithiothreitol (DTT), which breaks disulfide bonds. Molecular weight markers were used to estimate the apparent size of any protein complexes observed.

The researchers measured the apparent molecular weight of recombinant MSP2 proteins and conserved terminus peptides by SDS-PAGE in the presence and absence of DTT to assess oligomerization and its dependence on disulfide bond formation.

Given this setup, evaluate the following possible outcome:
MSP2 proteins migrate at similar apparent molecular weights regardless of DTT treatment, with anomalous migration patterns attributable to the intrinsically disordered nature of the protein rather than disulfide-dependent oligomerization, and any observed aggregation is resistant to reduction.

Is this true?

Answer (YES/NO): YES